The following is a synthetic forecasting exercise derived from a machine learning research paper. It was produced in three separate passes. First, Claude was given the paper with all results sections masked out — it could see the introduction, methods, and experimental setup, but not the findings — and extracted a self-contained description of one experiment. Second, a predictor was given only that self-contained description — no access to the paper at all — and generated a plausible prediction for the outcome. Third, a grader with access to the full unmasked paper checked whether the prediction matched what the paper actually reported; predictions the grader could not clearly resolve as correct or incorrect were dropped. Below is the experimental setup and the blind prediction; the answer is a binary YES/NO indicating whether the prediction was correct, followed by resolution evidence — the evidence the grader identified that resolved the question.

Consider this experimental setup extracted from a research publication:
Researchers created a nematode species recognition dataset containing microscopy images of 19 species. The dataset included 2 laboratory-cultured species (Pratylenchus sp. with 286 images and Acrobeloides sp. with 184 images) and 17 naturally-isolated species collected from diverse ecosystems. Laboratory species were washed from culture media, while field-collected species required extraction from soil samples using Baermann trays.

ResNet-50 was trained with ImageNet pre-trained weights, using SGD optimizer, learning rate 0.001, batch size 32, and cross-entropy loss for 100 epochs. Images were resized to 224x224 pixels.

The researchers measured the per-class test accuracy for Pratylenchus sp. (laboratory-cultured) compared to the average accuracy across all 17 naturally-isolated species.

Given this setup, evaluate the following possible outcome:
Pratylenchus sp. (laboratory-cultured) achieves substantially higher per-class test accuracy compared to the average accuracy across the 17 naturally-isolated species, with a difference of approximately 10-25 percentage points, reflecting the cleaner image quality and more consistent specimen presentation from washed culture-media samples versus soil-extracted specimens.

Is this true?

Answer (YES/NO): NO